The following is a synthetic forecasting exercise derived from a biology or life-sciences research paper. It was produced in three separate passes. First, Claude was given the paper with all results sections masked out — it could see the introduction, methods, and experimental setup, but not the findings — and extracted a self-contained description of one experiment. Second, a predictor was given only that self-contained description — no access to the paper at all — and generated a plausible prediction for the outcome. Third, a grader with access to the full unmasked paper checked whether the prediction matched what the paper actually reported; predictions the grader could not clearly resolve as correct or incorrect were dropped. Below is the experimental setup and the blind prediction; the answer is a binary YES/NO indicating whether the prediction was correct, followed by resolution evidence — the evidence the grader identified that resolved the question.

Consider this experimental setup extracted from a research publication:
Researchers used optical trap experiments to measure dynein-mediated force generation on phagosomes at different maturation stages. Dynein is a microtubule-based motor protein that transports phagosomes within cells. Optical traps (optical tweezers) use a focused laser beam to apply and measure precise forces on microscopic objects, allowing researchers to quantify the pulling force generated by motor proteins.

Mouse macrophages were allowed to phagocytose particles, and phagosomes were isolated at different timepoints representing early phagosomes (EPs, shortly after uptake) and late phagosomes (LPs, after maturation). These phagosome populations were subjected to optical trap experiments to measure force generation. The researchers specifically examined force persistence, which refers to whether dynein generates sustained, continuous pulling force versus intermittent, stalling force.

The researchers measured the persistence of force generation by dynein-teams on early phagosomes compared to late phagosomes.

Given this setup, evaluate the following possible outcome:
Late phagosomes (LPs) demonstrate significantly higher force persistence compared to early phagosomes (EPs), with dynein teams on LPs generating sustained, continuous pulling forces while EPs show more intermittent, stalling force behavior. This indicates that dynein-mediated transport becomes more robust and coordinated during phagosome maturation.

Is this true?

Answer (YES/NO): YES